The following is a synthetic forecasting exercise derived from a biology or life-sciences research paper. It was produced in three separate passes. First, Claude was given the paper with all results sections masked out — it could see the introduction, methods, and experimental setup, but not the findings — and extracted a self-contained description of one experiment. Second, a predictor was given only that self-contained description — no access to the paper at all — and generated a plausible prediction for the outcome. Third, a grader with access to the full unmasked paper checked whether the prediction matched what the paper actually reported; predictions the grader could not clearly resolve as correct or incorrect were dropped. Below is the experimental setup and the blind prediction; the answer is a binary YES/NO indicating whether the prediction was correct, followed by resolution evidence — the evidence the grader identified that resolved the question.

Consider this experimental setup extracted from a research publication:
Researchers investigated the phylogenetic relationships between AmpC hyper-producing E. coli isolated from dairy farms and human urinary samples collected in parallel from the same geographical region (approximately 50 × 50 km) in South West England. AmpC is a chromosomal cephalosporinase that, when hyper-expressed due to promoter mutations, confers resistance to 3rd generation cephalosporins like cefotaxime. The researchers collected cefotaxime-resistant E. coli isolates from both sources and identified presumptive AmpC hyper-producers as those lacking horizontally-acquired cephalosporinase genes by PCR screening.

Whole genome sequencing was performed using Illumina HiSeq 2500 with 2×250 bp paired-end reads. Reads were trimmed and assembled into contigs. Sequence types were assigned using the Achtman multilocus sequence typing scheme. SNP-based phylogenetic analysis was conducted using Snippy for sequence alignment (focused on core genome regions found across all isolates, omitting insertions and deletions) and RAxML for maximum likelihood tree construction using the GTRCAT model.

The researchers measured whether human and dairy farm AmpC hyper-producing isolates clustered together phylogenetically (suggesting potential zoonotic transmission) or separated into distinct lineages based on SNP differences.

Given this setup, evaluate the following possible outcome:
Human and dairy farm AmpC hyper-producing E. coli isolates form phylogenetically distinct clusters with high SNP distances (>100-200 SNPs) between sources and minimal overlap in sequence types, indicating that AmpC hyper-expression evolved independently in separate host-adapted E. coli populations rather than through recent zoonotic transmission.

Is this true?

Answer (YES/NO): YES